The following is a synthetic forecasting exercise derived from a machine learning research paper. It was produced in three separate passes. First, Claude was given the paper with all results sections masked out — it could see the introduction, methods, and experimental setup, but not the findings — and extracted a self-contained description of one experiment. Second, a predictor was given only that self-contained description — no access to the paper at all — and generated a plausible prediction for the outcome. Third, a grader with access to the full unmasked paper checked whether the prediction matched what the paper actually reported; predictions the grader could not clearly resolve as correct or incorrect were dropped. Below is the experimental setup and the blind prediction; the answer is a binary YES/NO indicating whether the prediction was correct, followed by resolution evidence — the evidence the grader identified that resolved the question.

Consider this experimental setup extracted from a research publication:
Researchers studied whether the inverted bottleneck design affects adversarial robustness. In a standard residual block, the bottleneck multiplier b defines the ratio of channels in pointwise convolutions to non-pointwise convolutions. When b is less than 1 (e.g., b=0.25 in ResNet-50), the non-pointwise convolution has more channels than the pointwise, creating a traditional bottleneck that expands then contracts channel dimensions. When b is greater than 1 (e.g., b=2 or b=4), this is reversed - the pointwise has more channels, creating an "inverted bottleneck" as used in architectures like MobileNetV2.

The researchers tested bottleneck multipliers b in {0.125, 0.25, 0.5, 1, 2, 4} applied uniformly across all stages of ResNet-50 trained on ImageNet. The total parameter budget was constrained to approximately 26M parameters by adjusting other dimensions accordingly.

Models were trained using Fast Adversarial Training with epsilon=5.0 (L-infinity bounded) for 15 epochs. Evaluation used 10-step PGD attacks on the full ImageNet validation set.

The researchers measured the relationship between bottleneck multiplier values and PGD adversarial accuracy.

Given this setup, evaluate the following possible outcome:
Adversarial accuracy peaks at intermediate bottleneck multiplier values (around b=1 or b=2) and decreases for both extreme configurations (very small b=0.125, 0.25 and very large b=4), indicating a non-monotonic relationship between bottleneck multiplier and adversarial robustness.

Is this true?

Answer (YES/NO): NO